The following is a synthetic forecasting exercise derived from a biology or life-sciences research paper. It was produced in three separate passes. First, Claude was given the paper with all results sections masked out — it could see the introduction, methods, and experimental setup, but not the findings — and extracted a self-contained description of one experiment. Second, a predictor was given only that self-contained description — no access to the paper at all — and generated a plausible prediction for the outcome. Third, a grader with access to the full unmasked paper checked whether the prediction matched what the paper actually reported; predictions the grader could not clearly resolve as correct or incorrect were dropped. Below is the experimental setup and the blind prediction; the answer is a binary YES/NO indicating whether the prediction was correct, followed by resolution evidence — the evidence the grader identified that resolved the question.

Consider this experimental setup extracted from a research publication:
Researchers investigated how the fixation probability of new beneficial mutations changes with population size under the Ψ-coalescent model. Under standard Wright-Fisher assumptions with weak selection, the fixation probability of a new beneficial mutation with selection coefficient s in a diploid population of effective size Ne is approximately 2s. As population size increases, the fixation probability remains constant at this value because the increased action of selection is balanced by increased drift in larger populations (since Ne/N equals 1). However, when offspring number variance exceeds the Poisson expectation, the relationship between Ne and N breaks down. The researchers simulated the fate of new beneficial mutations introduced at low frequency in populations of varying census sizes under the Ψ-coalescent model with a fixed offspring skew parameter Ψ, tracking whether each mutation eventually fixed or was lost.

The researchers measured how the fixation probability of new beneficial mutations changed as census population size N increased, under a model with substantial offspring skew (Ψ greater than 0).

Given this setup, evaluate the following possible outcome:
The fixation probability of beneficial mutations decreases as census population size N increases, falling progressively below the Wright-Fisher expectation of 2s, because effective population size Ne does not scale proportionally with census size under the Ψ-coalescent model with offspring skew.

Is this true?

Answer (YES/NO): NO